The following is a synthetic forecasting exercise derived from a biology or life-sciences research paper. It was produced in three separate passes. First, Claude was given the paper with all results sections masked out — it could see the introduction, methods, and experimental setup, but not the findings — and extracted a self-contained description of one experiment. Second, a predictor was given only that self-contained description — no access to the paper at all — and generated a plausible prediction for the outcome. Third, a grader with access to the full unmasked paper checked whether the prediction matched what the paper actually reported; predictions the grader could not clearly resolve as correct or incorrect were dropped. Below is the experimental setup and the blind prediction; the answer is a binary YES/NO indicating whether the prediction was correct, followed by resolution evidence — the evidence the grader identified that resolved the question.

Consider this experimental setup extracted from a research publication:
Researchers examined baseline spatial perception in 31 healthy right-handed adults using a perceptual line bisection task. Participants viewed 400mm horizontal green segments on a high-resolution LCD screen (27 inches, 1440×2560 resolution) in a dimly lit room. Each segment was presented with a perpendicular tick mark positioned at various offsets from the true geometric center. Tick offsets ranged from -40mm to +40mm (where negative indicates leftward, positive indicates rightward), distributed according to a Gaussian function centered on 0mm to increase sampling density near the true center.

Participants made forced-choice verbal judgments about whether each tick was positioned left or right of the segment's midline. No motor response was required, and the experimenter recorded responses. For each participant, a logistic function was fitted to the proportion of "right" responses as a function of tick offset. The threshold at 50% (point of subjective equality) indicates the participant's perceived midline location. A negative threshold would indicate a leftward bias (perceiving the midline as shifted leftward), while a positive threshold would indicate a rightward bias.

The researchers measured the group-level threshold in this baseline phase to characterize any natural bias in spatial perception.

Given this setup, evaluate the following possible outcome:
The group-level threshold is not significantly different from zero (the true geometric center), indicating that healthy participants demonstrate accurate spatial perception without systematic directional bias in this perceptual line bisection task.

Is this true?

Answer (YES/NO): NO